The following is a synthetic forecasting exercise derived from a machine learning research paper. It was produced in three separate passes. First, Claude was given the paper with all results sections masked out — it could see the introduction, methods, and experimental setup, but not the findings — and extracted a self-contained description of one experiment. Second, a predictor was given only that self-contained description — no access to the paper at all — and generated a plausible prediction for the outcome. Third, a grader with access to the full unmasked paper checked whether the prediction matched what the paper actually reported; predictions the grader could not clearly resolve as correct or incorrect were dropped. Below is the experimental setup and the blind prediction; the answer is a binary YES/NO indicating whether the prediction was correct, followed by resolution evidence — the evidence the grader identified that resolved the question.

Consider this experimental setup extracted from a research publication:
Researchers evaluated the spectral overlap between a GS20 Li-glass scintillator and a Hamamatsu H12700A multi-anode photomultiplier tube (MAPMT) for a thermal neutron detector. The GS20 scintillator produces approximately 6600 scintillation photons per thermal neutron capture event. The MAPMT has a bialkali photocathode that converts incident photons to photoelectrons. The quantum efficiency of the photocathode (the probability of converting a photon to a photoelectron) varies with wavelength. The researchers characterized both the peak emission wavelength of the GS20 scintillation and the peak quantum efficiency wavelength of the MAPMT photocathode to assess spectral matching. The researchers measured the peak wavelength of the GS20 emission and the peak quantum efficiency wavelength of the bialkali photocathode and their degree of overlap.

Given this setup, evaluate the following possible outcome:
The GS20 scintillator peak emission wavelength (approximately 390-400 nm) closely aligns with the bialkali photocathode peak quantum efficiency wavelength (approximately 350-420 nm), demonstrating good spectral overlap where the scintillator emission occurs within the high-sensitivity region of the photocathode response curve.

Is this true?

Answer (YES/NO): YES